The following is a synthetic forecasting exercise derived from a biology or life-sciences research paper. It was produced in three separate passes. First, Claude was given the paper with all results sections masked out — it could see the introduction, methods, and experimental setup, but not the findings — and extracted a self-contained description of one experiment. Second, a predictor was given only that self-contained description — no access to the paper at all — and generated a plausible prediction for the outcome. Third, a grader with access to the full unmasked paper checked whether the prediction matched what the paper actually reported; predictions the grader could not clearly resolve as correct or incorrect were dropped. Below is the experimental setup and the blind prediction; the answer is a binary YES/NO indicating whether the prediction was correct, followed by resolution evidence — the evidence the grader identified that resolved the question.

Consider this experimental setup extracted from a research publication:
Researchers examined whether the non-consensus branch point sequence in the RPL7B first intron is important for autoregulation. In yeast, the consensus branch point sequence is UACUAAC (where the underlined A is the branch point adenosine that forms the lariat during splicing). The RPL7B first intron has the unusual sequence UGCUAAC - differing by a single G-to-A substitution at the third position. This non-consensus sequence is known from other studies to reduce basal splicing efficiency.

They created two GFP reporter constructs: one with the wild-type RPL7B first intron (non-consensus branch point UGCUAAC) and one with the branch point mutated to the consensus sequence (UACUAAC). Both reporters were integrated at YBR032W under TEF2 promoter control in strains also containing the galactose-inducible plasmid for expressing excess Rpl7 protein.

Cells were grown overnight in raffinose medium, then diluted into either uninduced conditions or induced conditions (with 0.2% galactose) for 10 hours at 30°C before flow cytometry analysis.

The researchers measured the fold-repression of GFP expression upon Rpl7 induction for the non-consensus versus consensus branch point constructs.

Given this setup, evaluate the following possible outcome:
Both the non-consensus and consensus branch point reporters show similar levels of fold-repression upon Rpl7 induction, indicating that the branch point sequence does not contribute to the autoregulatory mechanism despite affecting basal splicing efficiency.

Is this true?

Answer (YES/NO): NO